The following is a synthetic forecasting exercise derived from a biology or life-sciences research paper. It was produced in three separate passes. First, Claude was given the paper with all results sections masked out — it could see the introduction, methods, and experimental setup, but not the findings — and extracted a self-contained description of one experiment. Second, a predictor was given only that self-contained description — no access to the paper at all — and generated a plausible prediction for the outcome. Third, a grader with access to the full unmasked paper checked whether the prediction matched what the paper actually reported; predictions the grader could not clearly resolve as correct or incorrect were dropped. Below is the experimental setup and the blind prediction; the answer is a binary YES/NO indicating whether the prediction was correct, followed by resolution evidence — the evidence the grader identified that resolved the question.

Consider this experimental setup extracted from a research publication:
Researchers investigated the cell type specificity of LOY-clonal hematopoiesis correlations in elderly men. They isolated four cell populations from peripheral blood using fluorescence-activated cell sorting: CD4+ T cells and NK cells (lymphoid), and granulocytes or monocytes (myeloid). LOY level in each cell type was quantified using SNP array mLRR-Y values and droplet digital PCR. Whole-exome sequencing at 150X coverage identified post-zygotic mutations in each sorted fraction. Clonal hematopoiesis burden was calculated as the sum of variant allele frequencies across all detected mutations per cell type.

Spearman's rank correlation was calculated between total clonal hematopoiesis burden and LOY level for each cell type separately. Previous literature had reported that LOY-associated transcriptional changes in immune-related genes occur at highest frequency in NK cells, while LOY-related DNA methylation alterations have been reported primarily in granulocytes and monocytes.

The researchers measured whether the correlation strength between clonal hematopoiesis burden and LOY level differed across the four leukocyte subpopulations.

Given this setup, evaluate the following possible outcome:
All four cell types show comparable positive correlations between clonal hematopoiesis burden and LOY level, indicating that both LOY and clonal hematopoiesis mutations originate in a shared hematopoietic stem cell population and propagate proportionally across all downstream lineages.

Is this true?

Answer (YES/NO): NO